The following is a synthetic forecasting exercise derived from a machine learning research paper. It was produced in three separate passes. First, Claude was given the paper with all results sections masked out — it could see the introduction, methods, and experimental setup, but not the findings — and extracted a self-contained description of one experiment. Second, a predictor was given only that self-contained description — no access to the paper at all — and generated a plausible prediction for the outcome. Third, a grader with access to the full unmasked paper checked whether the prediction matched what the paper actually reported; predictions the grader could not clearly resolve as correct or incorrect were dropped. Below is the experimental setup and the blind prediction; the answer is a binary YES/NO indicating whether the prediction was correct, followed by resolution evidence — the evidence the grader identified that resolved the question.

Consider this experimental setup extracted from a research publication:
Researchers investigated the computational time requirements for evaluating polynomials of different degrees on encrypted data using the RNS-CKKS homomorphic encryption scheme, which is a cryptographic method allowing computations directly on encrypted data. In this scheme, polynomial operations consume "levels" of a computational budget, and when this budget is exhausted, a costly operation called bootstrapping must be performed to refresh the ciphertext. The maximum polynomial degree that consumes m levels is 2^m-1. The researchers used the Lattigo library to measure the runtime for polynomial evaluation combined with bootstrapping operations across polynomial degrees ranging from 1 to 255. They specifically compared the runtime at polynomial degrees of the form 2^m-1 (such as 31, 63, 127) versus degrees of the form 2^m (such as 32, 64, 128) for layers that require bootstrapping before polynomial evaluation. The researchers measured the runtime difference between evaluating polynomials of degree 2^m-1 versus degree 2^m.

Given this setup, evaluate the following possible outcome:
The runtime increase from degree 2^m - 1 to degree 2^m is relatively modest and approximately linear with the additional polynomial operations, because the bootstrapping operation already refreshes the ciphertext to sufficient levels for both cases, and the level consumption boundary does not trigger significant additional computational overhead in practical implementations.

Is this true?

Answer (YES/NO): NO